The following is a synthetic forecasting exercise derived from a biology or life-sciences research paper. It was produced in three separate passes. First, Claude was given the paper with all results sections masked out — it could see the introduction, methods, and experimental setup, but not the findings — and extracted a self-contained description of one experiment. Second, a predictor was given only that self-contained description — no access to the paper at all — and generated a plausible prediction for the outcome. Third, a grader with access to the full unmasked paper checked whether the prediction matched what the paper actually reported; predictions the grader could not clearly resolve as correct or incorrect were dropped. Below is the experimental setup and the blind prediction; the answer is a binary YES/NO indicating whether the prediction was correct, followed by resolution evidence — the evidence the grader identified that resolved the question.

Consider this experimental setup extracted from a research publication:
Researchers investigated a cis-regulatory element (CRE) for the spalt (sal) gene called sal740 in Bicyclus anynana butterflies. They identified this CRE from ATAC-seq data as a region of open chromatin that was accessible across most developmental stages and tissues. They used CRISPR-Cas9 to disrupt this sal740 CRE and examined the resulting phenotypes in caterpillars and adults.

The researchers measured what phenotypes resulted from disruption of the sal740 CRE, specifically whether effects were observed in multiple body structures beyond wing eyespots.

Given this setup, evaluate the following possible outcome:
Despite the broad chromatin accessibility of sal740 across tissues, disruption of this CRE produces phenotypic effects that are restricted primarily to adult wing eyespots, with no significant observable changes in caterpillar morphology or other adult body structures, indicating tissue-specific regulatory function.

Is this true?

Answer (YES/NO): NO